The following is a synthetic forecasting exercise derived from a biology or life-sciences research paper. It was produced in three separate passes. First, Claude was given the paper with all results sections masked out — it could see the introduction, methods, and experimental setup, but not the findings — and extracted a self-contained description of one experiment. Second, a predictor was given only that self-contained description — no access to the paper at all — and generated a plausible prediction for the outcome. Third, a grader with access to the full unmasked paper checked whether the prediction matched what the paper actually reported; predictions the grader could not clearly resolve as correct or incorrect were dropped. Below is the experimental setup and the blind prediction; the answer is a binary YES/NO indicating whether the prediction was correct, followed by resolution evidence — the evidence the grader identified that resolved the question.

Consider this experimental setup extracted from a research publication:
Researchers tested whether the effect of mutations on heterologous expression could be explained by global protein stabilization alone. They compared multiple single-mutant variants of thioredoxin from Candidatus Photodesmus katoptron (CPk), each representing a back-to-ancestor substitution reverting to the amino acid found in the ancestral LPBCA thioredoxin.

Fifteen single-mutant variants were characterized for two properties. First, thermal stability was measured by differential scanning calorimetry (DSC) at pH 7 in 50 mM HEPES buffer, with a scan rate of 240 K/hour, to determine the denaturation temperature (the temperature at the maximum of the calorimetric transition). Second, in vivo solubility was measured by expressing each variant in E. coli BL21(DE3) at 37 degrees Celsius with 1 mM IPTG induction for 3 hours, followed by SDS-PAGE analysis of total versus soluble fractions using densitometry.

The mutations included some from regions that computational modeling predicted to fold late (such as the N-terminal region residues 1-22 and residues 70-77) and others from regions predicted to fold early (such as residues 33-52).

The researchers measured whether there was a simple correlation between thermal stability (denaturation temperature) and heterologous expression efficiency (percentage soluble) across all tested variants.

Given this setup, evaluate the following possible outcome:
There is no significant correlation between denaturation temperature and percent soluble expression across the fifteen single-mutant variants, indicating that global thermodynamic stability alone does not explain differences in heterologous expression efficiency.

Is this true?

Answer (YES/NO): NO